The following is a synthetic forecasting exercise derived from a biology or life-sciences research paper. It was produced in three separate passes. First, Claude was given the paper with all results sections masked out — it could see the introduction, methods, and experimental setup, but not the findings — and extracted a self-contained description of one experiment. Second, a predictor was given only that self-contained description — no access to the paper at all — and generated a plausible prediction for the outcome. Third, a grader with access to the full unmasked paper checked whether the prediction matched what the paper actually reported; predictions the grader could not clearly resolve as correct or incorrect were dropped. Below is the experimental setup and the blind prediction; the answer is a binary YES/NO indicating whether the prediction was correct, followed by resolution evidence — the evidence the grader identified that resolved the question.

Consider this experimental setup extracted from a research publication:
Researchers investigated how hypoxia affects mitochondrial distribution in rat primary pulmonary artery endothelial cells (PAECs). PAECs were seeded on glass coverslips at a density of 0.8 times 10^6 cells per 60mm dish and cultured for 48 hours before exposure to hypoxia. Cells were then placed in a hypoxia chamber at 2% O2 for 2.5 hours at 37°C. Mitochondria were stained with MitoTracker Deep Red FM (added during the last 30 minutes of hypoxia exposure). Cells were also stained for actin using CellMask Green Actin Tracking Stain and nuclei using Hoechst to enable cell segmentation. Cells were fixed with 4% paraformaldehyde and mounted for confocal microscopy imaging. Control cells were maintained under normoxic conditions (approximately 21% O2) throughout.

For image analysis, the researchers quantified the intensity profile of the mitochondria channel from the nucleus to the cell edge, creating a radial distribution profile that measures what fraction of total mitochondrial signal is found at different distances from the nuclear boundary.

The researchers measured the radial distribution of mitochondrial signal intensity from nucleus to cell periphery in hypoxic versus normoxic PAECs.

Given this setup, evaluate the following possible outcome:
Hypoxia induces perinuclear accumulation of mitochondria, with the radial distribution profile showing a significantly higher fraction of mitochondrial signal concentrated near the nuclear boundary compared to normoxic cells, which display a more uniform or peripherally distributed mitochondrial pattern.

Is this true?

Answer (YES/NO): YES